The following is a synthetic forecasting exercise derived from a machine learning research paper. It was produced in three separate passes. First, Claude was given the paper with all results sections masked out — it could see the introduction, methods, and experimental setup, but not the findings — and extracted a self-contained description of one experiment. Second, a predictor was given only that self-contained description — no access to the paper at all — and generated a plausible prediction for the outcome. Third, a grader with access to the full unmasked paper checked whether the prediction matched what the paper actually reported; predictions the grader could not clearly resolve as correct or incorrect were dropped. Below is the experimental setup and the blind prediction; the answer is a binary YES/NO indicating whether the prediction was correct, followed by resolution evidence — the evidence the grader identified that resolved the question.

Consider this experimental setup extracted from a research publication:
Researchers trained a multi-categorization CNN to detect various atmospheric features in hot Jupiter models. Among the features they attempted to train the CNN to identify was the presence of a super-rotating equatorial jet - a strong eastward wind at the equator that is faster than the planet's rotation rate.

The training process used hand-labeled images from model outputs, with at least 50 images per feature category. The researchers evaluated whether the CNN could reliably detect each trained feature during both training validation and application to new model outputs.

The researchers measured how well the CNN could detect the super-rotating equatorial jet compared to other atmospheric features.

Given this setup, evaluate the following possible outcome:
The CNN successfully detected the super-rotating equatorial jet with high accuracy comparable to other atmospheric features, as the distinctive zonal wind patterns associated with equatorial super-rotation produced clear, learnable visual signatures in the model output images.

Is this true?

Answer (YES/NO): NO